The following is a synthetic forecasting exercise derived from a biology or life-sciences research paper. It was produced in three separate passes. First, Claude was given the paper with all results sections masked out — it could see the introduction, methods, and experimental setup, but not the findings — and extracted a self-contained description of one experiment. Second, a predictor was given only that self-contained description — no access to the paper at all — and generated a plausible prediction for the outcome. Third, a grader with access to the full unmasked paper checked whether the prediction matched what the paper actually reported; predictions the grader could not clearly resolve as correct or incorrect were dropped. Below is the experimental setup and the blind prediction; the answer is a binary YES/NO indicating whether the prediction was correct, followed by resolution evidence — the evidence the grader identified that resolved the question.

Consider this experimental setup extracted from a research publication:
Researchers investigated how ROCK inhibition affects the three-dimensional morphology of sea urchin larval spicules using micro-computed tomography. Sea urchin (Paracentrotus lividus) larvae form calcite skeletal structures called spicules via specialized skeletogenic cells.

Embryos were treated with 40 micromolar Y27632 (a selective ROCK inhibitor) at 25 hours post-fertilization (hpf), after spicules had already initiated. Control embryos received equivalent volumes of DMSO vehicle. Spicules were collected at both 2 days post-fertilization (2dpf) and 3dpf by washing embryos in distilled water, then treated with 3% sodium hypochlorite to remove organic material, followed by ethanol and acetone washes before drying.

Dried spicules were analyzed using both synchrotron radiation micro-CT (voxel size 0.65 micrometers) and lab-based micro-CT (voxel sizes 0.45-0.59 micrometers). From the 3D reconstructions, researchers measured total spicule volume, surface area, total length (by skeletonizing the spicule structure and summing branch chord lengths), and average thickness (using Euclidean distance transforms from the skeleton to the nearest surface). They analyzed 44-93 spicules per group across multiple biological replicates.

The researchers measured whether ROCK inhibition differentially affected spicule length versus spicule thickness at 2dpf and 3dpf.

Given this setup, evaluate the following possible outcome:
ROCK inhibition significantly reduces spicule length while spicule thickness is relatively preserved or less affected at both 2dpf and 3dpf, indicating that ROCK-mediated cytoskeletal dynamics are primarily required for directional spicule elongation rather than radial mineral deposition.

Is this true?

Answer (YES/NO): YES